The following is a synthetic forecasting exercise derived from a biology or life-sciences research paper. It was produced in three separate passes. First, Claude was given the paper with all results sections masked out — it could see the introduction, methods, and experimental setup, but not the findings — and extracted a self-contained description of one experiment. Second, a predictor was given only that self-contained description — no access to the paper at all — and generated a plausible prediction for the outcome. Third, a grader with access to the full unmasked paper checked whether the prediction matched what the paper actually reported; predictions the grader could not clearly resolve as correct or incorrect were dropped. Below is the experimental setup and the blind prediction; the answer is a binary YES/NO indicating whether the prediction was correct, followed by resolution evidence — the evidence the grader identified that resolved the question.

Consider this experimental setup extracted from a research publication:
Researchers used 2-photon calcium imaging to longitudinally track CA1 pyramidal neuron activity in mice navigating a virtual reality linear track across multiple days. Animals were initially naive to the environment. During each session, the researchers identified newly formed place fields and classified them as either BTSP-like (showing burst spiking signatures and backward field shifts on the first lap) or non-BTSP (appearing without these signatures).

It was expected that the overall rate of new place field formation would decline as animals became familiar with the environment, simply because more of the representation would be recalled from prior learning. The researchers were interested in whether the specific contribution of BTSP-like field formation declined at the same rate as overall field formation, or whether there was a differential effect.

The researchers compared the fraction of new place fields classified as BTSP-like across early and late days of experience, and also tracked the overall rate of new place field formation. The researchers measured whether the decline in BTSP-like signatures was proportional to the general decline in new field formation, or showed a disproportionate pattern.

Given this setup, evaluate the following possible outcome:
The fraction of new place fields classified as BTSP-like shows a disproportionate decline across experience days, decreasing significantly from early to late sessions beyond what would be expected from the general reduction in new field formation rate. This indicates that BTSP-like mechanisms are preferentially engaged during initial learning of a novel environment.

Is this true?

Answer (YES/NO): YES